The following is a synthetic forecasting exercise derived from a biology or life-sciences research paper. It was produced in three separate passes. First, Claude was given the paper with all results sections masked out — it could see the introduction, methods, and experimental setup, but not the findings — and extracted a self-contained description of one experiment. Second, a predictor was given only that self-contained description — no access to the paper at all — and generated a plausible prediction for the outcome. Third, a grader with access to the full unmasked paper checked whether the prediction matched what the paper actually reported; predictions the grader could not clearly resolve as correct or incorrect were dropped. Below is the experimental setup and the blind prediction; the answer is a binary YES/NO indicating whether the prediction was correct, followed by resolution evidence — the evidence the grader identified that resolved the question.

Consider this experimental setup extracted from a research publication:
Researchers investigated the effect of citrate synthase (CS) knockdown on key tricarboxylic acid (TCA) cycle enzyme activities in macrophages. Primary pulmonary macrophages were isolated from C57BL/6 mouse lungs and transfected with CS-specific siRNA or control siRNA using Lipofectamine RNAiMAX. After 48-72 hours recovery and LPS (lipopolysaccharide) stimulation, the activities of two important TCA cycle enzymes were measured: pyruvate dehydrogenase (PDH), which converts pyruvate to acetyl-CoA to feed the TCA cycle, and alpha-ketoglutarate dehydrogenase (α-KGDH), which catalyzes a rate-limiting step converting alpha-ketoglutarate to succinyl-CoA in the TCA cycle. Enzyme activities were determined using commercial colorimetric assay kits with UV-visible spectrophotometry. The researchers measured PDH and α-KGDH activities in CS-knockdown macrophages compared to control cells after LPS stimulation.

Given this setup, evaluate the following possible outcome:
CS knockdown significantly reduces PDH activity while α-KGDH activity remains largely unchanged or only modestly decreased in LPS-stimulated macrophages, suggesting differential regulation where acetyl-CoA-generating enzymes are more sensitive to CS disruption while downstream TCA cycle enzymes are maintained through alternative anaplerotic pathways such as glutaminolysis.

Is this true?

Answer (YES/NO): NO